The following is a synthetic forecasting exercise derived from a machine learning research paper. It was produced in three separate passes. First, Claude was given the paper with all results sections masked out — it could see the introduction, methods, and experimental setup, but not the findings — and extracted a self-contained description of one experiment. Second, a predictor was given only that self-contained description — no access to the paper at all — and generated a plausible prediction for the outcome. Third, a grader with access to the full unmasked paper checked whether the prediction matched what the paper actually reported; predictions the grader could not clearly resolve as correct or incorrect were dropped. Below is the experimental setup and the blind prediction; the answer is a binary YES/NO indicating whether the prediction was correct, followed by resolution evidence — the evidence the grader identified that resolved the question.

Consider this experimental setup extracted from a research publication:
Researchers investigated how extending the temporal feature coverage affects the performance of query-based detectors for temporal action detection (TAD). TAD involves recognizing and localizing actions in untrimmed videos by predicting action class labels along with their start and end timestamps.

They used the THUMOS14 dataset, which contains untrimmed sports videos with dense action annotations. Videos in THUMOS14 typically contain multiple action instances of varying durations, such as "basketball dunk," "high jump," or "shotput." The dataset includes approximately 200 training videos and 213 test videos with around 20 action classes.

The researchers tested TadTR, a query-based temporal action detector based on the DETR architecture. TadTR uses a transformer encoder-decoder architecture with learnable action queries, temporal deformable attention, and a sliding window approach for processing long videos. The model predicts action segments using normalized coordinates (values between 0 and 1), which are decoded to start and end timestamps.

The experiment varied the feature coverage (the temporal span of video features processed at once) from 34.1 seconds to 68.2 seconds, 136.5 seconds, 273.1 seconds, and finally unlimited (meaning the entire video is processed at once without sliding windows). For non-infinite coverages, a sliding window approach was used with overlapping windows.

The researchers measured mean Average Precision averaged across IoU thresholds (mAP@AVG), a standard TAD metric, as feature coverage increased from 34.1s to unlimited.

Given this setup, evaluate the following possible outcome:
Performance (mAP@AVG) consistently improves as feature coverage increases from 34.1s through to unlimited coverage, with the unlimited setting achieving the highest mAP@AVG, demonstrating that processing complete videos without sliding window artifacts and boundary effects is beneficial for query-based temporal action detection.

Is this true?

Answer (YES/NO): NO